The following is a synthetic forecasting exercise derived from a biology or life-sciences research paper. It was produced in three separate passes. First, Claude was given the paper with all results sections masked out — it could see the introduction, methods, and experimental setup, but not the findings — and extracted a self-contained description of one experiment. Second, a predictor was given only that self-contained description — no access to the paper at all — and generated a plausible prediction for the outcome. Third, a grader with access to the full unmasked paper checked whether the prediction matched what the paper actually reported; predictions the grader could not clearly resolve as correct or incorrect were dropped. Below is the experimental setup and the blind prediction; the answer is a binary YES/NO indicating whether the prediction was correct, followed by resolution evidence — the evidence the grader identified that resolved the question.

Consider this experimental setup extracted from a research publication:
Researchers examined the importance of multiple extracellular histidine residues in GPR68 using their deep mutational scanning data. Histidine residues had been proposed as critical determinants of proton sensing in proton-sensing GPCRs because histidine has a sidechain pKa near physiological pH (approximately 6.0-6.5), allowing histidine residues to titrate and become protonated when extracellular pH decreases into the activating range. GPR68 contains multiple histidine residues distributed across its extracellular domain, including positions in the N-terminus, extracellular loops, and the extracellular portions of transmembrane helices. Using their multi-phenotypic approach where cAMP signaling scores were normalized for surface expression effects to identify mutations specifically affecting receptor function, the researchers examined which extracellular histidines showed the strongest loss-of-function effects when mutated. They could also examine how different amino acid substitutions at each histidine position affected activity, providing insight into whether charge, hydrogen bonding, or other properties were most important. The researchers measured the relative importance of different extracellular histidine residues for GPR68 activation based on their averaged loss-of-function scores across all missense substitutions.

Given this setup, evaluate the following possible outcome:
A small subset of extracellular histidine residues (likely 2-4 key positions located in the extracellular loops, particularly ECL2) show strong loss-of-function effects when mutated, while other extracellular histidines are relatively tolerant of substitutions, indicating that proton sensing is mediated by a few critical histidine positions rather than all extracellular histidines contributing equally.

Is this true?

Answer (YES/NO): NO